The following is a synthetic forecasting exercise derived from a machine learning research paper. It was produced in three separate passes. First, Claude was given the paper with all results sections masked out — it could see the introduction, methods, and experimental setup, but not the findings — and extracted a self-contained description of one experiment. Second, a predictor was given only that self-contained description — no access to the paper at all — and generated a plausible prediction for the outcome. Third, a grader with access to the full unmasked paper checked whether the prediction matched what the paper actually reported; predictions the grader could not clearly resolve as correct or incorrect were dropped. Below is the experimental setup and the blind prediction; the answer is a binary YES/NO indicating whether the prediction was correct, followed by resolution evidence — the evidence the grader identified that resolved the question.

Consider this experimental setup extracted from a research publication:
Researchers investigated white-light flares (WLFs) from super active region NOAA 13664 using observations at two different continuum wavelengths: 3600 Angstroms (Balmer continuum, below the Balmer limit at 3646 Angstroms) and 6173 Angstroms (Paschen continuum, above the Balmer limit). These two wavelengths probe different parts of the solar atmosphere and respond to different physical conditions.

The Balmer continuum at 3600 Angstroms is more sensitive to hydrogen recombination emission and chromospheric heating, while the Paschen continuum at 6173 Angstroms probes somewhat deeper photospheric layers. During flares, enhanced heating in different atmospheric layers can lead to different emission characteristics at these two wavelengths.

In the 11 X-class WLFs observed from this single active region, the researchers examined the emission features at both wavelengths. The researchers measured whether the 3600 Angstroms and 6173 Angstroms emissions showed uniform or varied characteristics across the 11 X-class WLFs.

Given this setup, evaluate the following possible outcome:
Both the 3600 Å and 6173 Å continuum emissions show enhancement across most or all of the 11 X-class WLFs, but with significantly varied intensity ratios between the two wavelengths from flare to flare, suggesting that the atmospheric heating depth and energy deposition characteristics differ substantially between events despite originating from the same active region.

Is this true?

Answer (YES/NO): YES